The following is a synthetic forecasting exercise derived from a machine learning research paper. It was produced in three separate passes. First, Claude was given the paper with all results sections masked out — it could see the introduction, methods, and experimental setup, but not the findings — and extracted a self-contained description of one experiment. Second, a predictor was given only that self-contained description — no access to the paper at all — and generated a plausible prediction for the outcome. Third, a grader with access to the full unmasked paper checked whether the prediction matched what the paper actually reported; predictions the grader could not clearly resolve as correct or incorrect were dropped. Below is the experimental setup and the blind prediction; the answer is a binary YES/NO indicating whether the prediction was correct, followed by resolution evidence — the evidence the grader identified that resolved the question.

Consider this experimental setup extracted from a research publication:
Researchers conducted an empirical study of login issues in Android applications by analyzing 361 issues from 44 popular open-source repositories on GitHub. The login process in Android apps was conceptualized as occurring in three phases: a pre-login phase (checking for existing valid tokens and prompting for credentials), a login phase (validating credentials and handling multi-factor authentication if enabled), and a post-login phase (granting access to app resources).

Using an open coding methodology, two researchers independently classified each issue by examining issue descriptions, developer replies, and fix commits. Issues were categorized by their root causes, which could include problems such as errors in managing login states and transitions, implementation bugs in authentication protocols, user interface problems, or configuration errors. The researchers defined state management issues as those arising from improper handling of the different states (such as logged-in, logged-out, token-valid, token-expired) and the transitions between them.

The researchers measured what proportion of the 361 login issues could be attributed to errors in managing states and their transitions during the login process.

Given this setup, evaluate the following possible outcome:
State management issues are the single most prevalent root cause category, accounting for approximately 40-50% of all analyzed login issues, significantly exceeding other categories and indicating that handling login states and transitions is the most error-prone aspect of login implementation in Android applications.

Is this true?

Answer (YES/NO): NO